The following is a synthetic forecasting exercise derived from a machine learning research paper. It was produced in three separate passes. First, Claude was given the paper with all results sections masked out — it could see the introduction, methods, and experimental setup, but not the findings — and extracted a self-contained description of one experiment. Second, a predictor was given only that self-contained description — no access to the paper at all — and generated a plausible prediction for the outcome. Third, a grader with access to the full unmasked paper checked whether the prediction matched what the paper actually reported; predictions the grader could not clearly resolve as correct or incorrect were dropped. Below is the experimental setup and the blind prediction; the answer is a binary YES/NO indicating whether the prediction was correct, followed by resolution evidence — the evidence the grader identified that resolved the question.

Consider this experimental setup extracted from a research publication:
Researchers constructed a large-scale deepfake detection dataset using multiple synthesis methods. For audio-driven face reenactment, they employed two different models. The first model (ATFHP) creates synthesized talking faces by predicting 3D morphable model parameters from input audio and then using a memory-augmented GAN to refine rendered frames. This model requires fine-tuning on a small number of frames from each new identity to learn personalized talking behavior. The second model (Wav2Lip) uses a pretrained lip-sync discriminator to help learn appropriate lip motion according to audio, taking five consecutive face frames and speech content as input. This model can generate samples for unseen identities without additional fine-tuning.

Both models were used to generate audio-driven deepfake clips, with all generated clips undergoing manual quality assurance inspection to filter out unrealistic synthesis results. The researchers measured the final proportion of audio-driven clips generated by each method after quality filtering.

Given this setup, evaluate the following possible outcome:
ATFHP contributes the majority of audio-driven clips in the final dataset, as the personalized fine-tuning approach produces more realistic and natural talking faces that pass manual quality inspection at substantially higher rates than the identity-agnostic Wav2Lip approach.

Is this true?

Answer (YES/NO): NO